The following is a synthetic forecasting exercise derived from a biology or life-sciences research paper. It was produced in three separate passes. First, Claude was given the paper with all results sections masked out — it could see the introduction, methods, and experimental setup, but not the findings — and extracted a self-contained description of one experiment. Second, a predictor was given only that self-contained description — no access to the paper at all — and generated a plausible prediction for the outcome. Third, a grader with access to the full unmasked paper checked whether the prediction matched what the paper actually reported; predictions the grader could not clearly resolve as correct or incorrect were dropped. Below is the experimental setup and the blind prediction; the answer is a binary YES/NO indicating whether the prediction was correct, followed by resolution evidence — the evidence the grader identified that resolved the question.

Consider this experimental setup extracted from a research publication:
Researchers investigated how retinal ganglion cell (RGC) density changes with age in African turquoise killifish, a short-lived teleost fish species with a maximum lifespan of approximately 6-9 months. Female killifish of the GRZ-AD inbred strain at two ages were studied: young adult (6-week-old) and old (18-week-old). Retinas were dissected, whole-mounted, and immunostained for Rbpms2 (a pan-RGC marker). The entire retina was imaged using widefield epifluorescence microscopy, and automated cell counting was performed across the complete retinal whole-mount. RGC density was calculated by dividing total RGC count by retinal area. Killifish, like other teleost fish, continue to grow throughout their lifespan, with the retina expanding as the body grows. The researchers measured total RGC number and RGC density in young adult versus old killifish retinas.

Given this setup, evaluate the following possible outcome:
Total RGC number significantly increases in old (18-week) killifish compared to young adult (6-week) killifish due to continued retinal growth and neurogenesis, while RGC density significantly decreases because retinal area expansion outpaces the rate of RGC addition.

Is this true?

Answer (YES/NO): YES